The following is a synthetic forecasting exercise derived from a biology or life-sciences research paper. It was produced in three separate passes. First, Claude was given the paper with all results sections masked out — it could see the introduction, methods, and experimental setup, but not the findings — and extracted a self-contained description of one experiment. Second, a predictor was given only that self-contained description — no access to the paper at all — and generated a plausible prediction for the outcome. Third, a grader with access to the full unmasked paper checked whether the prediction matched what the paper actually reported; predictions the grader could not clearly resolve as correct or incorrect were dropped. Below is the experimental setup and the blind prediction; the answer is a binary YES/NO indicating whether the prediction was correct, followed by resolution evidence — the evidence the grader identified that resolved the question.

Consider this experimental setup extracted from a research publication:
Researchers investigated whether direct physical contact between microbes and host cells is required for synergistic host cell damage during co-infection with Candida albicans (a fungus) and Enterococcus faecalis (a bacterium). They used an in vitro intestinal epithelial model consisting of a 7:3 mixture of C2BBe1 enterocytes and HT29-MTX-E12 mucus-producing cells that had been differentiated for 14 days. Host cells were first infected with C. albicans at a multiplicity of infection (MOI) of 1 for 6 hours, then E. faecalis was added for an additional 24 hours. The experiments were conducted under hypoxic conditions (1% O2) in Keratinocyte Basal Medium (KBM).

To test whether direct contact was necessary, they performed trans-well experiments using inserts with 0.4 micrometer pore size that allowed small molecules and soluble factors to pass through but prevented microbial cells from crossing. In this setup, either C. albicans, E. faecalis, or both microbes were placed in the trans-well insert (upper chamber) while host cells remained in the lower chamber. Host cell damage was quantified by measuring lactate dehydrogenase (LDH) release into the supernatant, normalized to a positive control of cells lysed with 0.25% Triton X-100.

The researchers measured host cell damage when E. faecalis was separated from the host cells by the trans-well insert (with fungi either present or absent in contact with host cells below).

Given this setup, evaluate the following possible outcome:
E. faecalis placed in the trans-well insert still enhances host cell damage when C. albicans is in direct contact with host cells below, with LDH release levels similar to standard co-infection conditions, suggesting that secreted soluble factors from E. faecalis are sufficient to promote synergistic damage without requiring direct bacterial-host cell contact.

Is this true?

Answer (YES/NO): NO